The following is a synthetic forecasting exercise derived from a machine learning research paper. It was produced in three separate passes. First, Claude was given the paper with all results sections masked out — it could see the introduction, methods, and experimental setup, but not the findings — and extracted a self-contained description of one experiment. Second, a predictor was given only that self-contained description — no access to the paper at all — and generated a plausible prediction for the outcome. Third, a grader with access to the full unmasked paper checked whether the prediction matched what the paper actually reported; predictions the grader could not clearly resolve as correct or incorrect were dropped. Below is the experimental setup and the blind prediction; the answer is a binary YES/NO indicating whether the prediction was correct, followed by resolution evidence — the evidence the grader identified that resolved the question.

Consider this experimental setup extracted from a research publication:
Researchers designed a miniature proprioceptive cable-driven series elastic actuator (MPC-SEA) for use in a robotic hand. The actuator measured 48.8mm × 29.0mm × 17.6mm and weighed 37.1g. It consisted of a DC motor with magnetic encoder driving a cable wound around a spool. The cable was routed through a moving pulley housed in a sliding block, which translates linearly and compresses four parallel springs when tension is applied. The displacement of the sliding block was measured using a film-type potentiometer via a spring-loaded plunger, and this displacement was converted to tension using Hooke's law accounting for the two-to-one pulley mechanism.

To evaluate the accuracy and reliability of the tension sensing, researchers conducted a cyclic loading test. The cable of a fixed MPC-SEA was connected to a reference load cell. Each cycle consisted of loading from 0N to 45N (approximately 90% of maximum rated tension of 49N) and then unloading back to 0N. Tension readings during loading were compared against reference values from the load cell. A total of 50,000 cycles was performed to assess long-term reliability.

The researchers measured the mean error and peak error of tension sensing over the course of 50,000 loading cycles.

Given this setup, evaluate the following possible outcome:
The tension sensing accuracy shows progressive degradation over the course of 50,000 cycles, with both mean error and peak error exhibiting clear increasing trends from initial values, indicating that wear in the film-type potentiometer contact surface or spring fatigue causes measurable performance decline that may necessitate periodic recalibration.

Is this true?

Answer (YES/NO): NO